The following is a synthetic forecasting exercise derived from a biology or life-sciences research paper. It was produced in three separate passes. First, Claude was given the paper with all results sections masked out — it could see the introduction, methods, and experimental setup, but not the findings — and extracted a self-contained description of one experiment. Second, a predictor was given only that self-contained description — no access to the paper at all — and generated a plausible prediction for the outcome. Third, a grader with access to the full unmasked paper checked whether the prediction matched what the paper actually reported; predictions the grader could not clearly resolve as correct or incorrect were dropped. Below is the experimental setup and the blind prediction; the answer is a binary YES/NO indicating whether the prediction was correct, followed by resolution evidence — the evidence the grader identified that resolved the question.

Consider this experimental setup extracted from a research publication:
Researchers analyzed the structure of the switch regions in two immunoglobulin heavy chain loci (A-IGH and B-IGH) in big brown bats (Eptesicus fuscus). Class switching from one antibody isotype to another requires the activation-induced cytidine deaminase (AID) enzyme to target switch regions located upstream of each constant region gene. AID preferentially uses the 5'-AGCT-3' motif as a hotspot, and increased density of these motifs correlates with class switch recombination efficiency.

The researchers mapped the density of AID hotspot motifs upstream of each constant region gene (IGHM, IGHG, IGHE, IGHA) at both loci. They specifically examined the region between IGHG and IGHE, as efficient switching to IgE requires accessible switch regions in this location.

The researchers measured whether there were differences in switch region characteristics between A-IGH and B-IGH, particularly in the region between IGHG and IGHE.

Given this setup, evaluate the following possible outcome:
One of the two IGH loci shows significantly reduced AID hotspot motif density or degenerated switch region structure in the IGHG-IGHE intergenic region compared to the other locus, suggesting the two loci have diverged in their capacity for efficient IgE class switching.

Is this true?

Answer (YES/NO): NO